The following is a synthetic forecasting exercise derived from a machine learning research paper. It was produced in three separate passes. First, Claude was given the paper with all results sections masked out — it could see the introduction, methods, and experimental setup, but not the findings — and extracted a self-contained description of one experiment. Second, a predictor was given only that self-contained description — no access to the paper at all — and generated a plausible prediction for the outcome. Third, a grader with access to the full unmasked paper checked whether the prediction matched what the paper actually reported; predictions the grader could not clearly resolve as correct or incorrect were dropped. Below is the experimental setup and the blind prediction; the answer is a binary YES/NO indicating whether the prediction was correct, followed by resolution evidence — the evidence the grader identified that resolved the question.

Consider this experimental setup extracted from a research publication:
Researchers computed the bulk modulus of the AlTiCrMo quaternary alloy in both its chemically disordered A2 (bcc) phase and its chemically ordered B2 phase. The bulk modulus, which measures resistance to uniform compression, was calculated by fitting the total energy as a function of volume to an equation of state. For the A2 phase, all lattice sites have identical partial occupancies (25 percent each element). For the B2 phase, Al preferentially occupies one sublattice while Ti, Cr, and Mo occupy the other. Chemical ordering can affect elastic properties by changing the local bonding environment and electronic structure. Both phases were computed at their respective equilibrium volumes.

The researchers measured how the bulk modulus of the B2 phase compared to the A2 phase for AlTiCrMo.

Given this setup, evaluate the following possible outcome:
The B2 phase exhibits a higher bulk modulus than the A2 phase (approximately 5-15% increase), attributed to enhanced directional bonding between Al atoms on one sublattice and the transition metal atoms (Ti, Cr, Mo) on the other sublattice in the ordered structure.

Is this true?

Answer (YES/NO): NO